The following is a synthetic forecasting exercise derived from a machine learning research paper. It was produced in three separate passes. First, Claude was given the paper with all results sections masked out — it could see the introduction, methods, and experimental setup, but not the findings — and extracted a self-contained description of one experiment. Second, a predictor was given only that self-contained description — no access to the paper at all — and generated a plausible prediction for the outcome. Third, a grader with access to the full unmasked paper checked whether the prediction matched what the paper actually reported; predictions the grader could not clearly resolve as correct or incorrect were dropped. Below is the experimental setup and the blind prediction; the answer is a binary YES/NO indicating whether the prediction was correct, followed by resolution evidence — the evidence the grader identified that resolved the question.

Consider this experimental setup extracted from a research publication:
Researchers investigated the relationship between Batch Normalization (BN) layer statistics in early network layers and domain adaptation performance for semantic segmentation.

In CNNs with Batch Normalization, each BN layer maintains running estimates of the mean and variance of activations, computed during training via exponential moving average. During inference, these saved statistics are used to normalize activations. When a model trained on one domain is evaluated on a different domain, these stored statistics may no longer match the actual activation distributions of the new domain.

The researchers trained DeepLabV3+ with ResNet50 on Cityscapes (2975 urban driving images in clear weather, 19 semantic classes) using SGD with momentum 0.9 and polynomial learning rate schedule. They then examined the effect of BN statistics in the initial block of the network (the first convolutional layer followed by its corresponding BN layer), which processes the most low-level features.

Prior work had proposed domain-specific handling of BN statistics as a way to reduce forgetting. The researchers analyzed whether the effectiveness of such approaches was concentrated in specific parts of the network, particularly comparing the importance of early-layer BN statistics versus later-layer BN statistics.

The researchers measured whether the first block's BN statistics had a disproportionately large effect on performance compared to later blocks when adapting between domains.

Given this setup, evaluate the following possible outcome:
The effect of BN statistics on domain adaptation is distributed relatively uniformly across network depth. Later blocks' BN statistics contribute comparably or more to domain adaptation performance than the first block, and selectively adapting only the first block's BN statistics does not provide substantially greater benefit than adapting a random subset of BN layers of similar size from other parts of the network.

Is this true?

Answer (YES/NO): NO